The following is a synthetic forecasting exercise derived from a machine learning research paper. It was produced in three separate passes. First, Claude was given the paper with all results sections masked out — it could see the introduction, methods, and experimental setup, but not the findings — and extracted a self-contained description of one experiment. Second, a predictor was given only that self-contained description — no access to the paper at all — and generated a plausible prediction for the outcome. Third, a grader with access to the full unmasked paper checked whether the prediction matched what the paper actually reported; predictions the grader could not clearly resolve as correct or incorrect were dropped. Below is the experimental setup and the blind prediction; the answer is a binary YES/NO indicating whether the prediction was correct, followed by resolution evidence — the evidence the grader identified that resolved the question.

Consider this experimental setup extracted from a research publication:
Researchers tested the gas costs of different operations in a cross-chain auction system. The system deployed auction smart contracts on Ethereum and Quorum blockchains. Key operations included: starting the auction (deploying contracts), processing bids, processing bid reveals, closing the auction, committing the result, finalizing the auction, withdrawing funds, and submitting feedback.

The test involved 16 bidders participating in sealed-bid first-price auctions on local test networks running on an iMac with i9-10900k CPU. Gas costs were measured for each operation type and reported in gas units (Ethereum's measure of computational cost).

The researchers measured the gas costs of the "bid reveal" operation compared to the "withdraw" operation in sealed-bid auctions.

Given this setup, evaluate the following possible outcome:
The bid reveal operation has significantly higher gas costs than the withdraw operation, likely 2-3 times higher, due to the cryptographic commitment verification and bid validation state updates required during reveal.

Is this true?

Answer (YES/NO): NO